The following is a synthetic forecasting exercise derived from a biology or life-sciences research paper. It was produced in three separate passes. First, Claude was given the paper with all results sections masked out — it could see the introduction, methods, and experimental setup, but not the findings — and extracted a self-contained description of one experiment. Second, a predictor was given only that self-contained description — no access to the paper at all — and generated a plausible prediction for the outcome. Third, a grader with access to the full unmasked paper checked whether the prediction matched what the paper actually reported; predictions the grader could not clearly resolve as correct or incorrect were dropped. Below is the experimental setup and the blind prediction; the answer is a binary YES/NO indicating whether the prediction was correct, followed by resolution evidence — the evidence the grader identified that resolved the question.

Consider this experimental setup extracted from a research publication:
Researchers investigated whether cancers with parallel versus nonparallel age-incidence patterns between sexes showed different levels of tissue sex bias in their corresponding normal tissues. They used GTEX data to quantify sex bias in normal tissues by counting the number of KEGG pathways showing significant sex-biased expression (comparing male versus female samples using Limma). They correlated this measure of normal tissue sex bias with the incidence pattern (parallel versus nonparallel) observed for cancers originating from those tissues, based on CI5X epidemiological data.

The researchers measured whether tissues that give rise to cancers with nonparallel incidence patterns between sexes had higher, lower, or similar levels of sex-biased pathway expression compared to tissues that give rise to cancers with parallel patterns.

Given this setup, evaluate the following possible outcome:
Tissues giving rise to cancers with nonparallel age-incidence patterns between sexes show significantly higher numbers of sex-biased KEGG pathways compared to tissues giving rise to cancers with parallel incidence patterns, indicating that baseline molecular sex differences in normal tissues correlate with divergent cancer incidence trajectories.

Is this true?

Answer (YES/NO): YES